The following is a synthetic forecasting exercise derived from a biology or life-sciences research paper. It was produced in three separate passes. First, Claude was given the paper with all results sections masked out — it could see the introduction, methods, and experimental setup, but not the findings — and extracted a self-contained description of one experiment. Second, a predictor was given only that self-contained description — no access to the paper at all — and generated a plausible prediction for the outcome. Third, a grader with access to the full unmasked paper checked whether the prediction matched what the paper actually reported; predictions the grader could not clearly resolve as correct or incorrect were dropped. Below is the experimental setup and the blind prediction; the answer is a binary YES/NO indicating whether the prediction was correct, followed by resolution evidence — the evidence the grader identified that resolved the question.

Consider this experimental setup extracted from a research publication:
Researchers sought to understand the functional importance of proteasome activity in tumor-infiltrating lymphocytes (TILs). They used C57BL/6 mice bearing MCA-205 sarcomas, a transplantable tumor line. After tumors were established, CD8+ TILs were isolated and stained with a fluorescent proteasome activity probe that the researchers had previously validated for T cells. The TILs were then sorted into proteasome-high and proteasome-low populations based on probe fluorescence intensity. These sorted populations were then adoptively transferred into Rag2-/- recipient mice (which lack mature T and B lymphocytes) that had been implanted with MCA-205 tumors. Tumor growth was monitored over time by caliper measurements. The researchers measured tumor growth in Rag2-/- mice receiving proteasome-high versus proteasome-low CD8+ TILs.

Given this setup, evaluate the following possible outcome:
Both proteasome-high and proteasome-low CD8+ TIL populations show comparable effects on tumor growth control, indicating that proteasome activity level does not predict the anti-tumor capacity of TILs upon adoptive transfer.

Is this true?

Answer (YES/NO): NO